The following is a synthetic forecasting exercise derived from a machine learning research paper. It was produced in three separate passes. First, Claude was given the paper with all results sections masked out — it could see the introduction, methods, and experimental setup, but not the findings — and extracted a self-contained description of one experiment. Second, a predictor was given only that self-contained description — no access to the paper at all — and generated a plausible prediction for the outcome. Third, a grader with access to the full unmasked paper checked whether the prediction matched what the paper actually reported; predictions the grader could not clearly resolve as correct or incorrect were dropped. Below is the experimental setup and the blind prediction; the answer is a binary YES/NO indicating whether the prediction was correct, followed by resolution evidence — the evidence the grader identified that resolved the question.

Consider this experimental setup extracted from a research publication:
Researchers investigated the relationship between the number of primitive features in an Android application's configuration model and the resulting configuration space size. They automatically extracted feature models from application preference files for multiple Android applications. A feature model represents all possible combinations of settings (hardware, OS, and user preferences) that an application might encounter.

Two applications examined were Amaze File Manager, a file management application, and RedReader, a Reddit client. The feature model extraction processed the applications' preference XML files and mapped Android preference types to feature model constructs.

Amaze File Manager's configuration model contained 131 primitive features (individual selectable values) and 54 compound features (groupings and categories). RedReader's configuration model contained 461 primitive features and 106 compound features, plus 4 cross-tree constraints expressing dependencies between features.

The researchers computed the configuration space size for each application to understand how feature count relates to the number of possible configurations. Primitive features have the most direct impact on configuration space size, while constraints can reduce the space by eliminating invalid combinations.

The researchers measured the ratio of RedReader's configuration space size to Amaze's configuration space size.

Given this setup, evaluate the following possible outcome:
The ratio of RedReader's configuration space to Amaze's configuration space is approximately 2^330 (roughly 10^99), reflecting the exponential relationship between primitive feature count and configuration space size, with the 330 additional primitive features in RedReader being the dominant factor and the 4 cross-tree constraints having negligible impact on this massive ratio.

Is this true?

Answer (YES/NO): NO